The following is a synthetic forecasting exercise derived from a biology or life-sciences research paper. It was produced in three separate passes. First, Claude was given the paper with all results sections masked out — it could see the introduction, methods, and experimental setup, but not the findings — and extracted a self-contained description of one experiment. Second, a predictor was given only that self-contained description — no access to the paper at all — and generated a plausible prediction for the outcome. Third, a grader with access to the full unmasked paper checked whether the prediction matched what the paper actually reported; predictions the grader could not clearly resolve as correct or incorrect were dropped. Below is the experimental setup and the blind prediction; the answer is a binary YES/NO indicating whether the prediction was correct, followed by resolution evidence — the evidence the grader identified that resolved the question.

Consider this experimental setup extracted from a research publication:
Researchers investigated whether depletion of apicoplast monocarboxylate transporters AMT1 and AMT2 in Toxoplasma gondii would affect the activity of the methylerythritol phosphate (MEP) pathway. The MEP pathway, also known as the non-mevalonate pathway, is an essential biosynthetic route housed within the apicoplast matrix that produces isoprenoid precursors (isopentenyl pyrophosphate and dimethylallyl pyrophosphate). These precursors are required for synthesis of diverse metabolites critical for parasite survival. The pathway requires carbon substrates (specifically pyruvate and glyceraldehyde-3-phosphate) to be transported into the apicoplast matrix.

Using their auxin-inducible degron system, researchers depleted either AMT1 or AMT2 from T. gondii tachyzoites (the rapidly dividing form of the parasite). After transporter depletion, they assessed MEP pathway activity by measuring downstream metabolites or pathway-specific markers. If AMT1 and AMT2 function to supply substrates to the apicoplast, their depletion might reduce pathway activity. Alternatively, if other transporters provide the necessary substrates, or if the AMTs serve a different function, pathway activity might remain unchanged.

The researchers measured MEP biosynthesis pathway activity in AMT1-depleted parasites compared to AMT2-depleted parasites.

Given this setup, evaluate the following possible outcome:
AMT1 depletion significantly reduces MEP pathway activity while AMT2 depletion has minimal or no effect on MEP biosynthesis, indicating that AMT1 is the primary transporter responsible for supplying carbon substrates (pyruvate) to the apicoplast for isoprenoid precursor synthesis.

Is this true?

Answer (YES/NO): NO